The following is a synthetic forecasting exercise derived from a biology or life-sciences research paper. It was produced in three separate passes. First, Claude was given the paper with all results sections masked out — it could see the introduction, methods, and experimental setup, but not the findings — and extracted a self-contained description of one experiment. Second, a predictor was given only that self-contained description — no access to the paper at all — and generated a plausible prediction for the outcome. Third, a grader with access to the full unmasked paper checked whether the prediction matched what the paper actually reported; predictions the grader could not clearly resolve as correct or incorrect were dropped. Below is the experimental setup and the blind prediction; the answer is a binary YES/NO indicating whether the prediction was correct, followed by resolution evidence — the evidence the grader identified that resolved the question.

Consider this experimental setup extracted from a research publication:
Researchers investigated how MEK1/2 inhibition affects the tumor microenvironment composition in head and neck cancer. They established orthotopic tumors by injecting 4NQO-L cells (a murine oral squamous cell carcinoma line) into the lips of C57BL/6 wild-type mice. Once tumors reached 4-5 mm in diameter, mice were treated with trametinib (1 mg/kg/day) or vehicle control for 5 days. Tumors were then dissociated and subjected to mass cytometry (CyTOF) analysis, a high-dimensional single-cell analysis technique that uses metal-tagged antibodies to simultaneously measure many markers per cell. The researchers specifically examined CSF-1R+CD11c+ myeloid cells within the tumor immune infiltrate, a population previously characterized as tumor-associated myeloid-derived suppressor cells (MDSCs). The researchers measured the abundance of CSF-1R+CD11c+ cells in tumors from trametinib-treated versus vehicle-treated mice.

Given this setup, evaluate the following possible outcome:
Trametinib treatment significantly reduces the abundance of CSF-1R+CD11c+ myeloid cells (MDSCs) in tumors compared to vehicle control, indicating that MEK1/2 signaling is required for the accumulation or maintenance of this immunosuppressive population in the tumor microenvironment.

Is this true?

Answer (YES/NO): YES